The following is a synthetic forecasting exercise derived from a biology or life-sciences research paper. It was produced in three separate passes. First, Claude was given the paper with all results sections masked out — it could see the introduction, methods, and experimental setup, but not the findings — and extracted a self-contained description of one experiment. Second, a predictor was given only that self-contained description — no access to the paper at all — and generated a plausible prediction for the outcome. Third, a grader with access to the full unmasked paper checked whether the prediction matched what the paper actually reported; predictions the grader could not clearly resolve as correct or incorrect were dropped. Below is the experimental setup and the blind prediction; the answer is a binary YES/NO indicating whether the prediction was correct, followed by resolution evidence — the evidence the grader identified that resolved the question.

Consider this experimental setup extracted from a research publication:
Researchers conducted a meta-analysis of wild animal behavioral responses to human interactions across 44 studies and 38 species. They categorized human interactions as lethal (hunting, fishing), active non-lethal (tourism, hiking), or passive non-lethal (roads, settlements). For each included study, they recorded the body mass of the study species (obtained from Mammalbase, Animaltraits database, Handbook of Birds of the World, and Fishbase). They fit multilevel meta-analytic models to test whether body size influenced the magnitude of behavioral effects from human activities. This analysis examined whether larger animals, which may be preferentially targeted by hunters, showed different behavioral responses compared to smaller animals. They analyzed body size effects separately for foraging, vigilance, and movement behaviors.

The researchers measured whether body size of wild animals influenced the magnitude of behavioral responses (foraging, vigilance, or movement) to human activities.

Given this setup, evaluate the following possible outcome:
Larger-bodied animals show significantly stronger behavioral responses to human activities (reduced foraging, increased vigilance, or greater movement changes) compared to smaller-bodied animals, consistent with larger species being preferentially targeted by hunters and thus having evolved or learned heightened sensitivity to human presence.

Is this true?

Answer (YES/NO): NO